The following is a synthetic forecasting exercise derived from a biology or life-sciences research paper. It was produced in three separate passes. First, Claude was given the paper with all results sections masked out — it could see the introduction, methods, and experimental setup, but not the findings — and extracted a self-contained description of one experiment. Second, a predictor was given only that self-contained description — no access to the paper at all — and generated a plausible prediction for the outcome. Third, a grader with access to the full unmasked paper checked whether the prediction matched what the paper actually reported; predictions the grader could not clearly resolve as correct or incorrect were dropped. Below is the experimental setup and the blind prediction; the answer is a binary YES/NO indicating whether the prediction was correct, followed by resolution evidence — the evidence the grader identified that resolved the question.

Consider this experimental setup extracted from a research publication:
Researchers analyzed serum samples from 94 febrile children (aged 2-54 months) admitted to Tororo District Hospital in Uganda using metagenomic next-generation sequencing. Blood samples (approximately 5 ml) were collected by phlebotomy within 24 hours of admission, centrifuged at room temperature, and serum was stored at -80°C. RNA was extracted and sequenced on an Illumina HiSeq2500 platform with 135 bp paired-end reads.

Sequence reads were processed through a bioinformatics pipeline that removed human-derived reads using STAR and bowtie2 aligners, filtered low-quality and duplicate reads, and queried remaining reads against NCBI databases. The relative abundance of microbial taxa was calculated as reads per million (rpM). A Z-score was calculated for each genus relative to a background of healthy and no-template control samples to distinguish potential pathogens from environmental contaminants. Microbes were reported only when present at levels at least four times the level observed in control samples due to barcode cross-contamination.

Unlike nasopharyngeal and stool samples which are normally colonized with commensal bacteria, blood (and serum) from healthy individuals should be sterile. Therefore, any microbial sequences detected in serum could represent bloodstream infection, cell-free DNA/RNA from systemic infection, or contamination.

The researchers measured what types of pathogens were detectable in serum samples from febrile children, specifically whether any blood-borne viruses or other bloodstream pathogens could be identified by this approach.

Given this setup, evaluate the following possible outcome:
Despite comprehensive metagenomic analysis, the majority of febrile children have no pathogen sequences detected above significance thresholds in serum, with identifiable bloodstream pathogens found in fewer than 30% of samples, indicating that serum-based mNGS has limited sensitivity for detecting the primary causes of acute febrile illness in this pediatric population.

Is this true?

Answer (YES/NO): NO